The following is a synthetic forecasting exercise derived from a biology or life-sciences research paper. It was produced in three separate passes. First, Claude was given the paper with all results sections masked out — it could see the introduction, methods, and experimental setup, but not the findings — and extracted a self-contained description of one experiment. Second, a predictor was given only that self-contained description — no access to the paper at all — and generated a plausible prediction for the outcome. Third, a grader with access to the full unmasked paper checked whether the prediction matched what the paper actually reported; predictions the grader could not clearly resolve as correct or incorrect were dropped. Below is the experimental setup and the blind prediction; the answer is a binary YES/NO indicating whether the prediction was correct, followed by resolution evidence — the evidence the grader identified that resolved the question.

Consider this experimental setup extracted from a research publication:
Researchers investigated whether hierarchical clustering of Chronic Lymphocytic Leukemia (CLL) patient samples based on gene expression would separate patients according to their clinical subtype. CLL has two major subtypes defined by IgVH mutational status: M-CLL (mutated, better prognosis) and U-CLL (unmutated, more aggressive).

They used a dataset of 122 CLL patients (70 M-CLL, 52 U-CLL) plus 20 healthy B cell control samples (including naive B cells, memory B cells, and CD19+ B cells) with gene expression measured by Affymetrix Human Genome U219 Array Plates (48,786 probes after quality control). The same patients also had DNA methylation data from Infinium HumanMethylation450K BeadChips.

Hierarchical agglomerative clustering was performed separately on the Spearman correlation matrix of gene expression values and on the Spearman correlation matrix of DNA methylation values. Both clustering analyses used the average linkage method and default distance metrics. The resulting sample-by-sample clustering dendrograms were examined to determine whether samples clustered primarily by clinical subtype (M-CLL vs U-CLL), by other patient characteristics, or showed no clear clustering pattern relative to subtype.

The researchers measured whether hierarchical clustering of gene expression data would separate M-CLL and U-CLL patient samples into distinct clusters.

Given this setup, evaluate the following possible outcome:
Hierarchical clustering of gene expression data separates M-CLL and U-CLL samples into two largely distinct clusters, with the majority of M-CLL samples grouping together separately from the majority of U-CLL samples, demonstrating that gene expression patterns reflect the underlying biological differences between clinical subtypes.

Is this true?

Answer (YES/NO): NO